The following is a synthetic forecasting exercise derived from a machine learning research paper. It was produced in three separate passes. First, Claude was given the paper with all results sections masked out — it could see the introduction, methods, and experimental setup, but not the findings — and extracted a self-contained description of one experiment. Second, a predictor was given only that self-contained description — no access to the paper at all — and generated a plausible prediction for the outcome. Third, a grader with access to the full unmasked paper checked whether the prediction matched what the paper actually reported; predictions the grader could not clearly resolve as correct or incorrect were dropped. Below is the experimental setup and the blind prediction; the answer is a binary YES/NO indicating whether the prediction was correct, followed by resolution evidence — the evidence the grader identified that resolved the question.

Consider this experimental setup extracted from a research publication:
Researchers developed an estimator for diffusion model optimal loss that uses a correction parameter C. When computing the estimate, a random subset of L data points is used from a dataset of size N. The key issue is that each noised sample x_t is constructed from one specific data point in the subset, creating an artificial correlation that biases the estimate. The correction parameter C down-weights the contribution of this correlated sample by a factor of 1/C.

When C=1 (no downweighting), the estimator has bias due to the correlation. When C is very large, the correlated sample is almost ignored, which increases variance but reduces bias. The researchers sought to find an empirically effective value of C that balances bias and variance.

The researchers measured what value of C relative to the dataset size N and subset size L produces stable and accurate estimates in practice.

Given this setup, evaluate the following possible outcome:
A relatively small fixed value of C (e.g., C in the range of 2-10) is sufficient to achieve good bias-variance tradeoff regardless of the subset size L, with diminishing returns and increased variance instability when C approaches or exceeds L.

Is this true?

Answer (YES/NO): NO